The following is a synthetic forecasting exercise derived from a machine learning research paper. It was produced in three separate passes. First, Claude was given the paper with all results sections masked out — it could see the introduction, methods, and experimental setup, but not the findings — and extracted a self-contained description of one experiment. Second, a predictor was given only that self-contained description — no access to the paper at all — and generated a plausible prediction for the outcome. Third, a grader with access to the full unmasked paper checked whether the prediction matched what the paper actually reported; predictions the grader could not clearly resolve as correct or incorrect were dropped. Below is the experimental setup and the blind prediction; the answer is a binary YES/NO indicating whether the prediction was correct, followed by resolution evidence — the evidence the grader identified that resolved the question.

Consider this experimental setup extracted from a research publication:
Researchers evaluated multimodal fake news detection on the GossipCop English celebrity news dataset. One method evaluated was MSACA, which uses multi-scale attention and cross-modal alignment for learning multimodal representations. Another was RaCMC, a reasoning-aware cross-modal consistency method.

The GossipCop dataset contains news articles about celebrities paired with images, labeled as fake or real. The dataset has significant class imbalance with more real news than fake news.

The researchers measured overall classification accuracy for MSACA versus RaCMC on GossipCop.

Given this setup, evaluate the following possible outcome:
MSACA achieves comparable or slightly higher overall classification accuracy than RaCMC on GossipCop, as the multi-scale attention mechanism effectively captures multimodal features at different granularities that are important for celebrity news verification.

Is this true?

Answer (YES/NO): YES